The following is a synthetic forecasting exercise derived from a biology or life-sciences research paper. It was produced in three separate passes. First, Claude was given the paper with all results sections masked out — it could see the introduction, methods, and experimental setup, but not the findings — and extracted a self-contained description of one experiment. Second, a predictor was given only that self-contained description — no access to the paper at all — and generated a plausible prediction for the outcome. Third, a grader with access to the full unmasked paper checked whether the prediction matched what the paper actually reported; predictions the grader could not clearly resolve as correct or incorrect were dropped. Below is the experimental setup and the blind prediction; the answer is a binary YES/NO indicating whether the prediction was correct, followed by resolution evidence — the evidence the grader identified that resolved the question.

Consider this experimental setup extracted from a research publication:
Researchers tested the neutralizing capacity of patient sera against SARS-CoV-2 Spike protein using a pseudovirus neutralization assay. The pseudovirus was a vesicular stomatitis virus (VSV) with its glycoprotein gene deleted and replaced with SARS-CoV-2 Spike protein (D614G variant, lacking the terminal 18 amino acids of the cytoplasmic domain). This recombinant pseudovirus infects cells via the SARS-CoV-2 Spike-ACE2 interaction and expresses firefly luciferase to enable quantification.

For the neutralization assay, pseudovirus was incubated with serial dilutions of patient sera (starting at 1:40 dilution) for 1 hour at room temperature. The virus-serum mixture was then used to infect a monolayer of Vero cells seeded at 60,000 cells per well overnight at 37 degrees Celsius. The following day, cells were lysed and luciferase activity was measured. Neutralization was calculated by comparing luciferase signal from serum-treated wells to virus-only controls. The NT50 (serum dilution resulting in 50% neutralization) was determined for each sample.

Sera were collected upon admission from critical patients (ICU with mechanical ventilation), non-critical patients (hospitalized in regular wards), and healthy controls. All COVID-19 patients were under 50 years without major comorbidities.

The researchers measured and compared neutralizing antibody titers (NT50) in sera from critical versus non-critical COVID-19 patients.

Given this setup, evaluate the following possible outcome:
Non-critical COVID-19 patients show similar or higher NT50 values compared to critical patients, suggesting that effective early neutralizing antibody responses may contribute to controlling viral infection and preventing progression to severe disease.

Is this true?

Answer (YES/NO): NO